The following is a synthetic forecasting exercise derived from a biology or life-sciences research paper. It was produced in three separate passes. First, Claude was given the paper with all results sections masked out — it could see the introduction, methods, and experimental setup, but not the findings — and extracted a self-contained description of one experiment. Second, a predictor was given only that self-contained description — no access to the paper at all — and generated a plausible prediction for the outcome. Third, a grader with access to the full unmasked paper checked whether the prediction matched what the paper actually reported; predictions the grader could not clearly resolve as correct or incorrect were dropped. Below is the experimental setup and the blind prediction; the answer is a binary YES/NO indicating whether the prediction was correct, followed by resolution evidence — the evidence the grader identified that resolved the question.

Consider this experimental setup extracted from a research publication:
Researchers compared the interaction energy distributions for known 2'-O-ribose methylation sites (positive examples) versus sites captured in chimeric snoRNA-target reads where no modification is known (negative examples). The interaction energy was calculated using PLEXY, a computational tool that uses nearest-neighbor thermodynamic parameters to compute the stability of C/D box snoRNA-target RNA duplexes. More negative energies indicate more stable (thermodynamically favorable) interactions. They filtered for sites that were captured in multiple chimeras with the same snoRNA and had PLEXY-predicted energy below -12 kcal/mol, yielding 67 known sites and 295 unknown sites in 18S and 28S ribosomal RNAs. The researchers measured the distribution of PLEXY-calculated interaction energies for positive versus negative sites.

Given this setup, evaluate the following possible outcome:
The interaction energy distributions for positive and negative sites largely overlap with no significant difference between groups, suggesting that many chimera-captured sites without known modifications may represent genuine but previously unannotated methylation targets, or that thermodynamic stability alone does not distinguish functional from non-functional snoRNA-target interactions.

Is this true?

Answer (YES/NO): NO